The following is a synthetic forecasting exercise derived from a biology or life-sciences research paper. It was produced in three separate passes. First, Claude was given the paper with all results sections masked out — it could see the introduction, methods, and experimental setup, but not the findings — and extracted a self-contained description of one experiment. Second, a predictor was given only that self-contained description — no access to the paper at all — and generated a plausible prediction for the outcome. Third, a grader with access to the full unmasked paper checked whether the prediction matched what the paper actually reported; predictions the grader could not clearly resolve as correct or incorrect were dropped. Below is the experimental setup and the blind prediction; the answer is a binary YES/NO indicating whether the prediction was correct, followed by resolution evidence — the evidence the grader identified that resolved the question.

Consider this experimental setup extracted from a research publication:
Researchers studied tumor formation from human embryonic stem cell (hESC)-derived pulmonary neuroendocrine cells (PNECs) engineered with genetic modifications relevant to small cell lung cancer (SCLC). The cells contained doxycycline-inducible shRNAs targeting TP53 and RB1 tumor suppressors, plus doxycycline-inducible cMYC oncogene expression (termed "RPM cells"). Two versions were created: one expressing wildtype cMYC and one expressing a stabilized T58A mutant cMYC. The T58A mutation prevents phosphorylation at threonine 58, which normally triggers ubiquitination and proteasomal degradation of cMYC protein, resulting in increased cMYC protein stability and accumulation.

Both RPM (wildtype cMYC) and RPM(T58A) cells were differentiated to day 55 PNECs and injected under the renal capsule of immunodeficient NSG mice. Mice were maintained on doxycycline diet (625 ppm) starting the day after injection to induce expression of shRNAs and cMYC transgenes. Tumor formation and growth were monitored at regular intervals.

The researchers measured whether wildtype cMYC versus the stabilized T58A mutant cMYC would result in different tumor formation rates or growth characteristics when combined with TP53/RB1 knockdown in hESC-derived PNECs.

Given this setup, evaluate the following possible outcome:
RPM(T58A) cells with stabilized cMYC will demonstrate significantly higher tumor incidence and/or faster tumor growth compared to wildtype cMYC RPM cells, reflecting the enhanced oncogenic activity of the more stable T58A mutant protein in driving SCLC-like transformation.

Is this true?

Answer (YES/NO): NO